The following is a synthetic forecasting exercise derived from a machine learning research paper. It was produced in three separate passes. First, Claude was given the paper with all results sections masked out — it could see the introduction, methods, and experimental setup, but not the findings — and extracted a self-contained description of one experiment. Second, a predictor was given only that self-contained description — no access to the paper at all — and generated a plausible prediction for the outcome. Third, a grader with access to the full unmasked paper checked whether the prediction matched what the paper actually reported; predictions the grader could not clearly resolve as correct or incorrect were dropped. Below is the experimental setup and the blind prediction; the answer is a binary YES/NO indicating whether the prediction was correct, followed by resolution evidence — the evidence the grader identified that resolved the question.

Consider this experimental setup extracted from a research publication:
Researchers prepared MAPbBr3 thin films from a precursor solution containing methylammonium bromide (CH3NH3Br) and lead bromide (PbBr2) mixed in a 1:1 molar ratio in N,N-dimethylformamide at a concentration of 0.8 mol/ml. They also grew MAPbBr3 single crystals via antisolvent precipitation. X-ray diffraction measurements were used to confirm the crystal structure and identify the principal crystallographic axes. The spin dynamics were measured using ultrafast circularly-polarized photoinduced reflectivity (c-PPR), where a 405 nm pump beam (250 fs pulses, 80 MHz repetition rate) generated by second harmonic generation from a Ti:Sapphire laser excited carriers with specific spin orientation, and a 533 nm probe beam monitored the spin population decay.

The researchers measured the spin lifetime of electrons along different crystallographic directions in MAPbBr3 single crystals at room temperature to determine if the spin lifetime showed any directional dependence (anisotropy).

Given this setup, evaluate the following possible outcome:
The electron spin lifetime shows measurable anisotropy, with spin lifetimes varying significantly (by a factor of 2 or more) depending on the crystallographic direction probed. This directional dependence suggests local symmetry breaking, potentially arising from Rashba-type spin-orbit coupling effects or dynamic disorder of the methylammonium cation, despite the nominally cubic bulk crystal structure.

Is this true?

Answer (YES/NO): YES